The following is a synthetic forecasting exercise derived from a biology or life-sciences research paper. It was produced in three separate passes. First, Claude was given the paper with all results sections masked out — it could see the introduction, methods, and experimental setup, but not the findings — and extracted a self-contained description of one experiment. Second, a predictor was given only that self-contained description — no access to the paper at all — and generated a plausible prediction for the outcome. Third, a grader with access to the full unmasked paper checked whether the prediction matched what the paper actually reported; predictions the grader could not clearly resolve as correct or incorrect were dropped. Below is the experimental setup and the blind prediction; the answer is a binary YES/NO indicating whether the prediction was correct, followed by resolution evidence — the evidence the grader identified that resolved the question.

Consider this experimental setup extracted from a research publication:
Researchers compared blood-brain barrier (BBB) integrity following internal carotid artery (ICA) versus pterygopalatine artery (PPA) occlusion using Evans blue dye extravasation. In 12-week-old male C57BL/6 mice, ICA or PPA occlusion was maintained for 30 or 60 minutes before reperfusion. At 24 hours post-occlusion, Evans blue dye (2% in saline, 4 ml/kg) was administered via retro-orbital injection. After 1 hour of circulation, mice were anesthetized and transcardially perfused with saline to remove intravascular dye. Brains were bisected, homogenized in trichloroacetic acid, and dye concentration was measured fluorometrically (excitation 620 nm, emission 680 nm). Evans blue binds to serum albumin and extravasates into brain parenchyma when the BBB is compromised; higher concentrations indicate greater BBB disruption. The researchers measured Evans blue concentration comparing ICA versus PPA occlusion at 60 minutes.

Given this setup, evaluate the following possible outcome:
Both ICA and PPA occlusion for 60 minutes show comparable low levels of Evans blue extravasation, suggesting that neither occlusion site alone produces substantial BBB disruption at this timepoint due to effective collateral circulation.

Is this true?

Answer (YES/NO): NO